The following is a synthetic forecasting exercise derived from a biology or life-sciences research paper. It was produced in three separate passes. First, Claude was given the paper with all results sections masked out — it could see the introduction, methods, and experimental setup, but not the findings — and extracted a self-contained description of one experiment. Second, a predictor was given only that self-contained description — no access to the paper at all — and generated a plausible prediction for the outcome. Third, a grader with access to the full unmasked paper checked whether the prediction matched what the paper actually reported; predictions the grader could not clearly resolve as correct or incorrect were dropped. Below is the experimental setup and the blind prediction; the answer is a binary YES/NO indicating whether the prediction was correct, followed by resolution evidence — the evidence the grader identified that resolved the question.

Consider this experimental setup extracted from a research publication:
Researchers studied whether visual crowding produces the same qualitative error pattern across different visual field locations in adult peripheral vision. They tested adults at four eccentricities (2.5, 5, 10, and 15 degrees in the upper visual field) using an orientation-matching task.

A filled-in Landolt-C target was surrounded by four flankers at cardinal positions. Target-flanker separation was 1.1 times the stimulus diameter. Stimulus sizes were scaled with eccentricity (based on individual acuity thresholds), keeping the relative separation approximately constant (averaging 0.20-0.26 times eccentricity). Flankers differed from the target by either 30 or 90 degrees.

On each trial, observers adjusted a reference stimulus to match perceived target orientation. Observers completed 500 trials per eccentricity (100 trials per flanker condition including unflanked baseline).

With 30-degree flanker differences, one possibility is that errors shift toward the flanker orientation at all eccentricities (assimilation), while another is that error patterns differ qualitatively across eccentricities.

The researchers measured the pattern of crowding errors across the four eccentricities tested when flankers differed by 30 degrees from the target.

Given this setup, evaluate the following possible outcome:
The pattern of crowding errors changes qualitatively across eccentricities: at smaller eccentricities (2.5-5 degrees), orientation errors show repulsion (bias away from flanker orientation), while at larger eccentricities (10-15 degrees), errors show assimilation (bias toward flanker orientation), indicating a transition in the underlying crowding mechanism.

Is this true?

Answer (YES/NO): NO